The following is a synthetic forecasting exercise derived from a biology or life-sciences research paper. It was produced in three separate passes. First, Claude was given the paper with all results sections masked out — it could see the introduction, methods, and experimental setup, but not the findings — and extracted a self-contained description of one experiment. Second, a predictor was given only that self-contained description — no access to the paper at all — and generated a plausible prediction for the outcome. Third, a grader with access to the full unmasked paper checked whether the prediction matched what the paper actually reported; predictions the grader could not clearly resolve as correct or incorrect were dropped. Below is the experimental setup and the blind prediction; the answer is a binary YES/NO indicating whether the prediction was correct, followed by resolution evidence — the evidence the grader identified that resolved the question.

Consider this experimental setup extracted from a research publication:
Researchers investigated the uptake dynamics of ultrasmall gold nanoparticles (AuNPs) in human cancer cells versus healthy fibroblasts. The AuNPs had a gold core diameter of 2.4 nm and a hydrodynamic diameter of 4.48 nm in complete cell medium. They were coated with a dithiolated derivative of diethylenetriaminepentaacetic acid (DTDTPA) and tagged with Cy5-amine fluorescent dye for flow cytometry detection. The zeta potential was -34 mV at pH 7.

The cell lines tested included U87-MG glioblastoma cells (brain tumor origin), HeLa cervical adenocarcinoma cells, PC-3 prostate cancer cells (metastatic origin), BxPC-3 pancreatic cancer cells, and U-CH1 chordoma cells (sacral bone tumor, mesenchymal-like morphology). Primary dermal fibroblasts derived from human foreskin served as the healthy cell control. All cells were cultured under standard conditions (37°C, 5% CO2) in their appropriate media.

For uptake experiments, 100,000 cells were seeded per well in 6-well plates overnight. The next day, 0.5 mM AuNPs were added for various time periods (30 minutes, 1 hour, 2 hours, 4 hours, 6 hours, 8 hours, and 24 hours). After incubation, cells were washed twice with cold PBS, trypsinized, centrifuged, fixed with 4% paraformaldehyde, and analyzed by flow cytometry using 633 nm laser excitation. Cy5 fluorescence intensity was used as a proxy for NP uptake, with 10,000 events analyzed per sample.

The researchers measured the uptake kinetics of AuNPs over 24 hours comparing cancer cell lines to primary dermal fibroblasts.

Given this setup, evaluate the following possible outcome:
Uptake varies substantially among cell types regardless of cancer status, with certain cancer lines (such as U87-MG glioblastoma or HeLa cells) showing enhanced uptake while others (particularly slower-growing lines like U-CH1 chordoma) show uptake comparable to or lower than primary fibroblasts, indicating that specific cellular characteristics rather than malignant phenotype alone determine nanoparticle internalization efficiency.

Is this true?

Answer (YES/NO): NO